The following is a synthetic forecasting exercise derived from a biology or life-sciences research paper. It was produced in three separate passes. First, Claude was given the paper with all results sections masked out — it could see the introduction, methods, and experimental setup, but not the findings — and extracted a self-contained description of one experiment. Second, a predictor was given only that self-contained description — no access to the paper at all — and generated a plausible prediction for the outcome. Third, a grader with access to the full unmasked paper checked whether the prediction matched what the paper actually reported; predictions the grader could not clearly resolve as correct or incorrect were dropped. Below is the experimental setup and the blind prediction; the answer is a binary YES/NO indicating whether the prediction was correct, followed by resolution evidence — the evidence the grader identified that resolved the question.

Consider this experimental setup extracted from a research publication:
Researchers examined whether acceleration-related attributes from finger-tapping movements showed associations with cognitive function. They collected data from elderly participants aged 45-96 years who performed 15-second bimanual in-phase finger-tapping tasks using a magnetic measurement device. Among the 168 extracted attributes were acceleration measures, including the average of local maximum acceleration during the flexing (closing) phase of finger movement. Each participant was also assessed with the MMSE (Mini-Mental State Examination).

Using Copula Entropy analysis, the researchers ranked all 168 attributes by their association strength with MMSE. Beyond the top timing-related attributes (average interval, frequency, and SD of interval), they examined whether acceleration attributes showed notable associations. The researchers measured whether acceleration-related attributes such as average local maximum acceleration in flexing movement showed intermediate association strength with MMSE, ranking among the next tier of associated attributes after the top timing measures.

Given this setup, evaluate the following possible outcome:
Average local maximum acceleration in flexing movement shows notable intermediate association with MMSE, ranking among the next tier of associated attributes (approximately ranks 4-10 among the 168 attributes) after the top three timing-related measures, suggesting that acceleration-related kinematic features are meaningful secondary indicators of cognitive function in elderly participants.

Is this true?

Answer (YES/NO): YES